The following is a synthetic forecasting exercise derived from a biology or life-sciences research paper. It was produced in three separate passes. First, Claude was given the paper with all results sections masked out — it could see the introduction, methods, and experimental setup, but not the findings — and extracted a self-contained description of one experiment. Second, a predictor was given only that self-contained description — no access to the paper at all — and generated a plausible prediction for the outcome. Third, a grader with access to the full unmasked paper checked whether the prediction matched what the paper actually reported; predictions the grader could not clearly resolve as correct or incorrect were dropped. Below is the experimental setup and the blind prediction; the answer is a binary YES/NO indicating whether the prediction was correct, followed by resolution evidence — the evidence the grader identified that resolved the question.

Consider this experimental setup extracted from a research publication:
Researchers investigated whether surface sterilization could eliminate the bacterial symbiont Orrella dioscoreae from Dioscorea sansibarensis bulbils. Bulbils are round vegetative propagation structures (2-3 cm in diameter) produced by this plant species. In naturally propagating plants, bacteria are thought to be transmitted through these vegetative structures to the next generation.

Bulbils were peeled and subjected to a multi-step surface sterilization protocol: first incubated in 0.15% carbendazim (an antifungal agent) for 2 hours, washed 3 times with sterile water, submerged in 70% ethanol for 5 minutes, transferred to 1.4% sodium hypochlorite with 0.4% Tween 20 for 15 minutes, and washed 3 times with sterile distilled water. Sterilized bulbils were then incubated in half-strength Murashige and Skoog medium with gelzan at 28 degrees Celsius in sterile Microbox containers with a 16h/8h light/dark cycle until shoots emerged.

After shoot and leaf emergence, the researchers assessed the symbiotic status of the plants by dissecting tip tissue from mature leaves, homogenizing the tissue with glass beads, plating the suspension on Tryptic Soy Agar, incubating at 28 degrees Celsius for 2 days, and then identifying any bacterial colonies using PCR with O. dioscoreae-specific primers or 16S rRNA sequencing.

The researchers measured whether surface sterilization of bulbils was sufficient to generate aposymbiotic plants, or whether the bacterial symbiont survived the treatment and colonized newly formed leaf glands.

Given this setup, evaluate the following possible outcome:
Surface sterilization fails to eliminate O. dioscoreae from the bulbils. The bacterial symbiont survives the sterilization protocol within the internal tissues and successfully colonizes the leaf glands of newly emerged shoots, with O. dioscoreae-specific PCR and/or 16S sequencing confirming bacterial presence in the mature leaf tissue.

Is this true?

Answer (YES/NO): YES